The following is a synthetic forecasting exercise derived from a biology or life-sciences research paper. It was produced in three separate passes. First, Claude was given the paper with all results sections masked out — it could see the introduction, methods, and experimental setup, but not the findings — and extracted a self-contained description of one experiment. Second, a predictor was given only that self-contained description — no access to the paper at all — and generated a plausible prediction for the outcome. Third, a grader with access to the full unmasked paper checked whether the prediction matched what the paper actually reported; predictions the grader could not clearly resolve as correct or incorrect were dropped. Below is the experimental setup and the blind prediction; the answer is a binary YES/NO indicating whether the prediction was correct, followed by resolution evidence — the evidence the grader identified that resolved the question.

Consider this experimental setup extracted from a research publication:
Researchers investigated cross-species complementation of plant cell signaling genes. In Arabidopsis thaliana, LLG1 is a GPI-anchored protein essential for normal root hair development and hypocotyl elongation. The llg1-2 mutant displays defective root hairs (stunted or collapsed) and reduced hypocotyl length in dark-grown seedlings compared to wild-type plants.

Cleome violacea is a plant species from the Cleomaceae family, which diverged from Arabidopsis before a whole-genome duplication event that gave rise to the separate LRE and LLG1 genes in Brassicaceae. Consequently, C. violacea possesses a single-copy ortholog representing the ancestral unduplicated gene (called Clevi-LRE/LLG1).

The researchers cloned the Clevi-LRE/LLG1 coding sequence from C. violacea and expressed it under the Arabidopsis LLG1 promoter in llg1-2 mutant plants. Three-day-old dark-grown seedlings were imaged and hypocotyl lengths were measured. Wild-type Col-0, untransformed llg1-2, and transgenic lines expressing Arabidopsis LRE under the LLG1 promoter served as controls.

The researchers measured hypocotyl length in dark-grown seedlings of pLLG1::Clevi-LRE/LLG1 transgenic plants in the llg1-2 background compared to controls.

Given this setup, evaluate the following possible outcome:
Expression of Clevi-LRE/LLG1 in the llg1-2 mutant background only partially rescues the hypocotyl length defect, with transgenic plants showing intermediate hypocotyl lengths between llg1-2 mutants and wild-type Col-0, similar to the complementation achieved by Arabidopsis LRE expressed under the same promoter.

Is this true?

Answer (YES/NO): NO